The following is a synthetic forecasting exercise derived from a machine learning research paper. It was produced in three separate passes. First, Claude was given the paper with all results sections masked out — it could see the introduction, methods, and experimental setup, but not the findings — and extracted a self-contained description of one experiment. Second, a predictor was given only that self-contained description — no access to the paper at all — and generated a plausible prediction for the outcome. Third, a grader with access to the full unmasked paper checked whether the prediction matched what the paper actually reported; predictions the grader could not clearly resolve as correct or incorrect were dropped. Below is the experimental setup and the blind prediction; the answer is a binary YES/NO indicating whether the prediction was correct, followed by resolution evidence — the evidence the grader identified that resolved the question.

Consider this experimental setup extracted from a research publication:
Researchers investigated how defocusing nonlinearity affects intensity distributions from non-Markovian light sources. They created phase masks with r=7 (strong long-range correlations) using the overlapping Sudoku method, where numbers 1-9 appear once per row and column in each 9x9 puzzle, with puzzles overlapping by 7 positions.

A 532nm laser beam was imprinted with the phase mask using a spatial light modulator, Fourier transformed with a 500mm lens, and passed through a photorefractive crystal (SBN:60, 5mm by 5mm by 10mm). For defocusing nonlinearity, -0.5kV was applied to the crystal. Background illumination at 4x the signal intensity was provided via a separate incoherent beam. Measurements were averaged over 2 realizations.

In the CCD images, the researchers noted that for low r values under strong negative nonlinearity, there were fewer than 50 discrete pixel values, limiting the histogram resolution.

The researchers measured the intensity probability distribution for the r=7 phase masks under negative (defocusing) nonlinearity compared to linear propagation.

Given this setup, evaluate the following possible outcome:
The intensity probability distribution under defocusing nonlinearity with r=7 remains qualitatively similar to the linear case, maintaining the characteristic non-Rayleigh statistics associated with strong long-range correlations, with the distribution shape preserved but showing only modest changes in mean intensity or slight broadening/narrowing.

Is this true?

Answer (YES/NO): NO